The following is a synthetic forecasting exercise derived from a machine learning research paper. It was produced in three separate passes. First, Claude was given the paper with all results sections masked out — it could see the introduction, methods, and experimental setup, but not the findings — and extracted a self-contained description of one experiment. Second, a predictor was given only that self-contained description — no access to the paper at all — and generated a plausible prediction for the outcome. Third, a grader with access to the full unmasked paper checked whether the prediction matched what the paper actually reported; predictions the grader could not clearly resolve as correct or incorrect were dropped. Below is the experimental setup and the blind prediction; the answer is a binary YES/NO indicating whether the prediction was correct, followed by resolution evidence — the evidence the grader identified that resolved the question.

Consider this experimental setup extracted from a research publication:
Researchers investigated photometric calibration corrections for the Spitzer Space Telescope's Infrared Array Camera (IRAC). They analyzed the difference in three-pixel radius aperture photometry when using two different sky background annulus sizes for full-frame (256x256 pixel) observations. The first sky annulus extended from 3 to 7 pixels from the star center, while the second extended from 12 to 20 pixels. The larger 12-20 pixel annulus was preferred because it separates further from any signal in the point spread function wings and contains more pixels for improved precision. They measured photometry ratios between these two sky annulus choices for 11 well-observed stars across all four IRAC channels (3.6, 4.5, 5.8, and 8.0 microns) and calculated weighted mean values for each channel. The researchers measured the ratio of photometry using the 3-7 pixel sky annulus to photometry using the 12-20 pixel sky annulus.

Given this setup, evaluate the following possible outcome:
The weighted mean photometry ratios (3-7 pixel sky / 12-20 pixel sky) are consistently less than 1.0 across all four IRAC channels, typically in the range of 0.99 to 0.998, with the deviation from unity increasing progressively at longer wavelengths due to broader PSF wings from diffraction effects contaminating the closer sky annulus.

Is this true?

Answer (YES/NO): NO